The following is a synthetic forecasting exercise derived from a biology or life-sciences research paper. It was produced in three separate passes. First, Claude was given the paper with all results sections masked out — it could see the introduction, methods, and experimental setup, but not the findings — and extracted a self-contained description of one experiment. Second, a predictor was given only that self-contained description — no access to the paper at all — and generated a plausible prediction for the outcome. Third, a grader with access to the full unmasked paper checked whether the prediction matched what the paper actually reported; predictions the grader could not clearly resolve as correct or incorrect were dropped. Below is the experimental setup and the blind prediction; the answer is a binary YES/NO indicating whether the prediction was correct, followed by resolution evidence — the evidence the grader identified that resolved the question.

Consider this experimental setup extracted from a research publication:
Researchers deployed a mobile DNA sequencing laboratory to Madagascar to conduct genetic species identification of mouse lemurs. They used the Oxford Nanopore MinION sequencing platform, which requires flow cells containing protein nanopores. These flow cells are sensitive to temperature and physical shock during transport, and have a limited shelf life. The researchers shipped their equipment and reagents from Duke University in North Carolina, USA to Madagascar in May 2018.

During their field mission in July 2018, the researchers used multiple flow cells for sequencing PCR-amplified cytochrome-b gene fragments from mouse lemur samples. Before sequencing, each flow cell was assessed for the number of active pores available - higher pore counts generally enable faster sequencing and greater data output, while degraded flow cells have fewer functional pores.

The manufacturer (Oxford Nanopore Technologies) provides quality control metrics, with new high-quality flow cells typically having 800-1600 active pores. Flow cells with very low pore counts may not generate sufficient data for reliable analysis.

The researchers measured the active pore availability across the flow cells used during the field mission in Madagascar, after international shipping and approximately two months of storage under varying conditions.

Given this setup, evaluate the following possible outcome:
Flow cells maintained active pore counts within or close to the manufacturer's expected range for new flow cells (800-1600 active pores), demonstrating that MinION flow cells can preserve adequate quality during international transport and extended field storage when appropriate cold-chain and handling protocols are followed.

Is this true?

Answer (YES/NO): NO